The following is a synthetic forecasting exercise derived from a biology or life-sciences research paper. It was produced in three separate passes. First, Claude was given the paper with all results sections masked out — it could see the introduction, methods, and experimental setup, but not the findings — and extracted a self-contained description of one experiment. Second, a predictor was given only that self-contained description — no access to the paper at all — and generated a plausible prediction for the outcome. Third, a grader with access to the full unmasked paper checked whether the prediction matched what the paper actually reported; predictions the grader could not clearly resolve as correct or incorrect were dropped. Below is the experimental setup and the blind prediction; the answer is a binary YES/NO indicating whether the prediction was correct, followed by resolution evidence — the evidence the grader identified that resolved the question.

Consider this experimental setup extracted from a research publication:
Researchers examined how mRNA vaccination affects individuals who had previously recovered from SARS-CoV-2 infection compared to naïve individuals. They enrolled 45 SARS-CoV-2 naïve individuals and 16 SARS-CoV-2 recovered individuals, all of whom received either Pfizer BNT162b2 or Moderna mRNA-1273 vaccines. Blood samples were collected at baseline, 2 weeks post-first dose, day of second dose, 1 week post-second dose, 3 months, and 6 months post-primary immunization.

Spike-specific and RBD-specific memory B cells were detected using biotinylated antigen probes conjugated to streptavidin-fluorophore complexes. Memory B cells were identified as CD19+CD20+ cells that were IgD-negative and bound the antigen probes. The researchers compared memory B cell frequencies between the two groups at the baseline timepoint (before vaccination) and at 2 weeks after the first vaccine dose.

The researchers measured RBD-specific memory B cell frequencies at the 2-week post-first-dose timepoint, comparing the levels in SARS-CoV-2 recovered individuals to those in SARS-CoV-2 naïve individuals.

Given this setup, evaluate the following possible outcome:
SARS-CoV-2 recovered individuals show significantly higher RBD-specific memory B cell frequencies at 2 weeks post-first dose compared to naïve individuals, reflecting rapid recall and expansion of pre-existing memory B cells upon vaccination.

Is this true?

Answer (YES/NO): YES